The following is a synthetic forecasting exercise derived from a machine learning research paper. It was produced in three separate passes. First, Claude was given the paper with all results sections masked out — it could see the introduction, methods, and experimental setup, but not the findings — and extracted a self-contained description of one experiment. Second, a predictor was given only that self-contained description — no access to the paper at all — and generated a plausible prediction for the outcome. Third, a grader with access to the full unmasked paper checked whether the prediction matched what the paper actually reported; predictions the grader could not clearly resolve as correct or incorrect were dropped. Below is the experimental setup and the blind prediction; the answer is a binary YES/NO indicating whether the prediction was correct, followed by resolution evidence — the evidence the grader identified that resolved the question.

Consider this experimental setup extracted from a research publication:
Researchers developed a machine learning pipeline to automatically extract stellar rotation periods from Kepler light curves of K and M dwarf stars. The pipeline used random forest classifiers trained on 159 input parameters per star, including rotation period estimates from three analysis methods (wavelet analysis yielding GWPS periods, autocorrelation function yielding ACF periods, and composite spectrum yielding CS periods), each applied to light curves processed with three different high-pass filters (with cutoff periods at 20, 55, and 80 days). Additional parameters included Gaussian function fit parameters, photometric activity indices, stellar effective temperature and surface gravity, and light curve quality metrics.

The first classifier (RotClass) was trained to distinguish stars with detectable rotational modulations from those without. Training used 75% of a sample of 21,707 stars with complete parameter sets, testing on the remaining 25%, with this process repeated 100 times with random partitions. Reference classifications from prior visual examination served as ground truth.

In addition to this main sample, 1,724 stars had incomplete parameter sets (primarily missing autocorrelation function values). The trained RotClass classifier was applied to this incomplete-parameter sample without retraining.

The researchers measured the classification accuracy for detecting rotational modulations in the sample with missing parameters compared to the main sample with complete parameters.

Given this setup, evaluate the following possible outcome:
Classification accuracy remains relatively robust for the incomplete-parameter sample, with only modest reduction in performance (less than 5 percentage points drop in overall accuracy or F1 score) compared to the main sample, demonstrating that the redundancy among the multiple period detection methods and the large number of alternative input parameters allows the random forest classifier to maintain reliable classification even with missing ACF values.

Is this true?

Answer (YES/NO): NO